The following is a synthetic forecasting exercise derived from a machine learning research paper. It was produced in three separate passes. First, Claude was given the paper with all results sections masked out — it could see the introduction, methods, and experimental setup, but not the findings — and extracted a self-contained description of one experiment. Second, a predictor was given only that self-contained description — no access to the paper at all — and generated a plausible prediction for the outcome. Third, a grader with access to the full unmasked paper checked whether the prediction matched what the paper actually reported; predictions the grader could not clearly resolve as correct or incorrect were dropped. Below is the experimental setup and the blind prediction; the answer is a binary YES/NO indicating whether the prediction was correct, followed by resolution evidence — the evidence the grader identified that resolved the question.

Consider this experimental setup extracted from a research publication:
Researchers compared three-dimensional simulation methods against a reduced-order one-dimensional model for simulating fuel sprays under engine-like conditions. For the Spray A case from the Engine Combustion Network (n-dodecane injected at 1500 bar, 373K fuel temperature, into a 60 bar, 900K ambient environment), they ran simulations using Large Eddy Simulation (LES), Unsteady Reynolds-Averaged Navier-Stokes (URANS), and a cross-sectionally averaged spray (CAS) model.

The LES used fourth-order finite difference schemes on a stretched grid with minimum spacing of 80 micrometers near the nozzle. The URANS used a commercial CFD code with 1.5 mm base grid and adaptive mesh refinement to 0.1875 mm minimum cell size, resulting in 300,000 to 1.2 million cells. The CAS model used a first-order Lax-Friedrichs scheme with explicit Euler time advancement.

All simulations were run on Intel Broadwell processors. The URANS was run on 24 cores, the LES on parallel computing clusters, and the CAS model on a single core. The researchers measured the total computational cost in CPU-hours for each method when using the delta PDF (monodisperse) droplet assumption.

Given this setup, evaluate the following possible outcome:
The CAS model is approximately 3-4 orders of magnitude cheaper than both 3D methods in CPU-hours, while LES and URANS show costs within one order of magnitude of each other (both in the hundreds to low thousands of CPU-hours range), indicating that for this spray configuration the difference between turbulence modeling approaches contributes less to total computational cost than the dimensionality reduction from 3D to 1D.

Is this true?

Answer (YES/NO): NO